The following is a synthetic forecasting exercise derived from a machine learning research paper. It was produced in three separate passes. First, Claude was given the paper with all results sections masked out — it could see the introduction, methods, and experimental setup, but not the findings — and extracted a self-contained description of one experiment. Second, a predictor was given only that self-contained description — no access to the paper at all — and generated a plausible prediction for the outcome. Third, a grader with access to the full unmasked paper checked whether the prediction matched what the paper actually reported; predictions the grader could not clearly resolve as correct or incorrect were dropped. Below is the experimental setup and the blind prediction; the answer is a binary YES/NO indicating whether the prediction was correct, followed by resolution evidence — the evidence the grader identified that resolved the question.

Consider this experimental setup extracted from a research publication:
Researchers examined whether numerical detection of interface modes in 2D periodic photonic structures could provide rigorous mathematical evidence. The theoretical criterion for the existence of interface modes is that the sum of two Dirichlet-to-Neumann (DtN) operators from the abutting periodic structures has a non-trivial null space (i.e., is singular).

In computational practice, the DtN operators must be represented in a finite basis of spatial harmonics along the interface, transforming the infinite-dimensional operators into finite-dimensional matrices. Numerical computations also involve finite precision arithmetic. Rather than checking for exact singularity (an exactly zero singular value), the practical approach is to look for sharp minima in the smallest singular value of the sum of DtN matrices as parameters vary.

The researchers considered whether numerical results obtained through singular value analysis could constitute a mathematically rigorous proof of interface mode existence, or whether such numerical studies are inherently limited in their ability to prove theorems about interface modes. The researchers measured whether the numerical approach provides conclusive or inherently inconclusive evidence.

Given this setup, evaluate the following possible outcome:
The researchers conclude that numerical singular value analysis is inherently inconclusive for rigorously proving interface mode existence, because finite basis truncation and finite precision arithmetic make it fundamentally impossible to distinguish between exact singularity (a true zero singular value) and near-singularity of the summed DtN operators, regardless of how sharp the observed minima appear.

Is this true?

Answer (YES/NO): YES